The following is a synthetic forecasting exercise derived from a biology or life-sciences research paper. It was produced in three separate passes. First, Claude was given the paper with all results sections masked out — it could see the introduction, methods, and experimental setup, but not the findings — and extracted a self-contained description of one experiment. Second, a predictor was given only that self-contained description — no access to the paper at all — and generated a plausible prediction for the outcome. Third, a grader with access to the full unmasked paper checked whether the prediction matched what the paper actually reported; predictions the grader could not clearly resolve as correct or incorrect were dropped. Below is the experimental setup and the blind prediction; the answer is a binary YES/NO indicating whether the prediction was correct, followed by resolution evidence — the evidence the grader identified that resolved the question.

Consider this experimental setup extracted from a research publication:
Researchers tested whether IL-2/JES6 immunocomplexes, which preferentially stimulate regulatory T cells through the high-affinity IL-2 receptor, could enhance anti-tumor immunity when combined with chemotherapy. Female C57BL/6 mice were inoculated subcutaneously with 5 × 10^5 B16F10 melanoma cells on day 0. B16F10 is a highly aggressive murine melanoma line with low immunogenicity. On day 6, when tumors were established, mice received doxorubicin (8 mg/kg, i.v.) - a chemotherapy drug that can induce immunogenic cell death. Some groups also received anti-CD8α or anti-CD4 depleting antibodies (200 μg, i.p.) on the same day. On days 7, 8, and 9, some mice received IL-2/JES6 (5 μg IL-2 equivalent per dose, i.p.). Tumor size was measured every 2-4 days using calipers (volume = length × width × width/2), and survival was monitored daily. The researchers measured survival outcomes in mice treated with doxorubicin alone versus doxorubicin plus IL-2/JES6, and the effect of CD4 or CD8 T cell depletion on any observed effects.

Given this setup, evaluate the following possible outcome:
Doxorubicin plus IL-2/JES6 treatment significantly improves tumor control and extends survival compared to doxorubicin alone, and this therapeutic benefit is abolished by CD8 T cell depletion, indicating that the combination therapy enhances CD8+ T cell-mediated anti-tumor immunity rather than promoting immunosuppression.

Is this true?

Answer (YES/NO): YES